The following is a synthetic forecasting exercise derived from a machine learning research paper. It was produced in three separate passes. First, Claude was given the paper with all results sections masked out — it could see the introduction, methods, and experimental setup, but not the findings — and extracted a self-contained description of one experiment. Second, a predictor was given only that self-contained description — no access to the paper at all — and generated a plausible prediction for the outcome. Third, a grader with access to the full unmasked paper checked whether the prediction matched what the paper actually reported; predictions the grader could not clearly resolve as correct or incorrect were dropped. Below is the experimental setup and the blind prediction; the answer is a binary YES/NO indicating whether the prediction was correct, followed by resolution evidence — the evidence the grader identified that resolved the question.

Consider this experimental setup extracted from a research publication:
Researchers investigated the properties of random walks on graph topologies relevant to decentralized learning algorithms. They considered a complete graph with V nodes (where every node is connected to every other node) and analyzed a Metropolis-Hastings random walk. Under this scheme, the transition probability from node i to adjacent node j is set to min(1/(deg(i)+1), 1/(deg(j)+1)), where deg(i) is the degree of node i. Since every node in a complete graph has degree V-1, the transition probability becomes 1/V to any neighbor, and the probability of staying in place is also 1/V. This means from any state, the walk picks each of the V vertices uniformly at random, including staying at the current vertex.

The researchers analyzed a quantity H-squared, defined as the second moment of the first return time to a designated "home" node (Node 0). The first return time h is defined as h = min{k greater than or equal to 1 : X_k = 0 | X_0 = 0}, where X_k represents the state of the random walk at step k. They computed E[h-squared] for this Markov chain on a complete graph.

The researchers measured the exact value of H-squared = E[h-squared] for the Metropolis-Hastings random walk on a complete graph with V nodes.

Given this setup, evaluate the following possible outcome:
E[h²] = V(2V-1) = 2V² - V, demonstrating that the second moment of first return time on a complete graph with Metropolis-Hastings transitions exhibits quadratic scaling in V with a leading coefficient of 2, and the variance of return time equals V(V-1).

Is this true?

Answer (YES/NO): YES